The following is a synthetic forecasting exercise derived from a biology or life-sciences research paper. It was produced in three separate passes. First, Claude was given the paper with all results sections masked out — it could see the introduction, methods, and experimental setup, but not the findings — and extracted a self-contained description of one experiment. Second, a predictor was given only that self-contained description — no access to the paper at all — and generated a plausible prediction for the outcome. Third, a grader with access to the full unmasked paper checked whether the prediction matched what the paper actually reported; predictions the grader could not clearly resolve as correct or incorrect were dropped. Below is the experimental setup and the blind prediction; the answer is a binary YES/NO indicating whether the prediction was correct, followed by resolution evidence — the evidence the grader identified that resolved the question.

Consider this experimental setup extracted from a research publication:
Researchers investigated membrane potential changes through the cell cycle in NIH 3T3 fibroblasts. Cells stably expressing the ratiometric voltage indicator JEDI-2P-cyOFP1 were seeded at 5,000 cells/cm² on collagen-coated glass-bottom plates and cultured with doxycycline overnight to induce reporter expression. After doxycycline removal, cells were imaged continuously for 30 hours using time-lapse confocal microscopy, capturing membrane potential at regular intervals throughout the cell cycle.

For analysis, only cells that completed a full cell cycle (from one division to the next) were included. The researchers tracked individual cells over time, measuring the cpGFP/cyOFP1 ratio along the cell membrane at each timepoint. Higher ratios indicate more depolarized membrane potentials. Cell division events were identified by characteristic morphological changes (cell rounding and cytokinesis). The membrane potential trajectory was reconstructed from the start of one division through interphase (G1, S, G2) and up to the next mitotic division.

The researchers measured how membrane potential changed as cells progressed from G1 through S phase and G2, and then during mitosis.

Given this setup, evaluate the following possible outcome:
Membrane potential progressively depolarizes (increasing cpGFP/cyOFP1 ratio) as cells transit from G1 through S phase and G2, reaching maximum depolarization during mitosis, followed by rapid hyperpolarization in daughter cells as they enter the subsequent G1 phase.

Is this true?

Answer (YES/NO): NO